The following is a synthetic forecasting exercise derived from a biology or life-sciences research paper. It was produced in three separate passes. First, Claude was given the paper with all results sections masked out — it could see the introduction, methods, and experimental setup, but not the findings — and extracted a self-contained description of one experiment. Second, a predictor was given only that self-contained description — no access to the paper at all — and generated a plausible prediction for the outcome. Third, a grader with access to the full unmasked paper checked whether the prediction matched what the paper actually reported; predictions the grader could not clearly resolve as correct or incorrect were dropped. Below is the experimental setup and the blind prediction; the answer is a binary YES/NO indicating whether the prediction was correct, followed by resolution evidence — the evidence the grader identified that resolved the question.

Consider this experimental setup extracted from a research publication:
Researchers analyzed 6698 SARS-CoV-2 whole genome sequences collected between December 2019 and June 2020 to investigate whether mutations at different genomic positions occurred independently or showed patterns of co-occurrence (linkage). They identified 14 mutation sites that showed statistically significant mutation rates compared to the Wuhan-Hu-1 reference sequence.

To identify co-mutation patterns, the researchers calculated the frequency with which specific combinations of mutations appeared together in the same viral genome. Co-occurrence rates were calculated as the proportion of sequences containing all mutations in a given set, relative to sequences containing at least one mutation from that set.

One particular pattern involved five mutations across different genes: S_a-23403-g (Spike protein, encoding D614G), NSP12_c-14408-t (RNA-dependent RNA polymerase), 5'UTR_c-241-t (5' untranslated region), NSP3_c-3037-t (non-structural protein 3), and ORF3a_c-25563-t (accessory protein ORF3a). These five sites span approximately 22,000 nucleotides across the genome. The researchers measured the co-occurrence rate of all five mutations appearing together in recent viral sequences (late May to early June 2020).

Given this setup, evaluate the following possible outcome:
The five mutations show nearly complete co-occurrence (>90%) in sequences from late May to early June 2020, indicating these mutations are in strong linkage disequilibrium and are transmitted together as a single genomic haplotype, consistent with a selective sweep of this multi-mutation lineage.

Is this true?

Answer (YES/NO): NO